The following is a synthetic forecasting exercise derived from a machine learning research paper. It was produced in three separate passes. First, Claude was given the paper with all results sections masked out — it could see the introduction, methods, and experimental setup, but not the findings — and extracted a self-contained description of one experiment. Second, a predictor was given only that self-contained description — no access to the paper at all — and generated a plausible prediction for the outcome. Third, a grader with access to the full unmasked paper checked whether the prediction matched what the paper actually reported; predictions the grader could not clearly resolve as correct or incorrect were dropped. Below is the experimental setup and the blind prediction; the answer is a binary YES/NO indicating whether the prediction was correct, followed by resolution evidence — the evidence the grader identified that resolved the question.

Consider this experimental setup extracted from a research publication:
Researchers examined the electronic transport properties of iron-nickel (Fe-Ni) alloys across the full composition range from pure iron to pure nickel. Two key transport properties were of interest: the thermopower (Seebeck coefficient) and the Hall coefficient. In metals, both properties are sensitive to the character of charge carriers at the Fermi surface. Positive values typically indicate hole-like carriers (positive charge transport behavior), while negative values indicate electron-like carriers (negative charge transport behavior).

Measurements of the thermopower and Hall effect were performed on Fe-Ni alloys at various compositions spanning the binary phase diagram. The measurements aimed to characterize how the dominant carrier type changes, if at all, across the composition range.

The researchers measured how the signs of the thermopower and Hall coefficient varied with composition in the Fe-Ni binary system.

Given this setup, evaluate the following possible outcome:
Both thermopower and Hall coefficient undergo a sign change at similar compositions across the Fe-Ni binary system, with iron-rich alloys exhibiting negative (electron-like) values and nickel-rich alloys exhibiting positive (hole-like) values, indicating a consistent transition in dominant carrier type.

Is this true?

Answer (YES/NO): NO